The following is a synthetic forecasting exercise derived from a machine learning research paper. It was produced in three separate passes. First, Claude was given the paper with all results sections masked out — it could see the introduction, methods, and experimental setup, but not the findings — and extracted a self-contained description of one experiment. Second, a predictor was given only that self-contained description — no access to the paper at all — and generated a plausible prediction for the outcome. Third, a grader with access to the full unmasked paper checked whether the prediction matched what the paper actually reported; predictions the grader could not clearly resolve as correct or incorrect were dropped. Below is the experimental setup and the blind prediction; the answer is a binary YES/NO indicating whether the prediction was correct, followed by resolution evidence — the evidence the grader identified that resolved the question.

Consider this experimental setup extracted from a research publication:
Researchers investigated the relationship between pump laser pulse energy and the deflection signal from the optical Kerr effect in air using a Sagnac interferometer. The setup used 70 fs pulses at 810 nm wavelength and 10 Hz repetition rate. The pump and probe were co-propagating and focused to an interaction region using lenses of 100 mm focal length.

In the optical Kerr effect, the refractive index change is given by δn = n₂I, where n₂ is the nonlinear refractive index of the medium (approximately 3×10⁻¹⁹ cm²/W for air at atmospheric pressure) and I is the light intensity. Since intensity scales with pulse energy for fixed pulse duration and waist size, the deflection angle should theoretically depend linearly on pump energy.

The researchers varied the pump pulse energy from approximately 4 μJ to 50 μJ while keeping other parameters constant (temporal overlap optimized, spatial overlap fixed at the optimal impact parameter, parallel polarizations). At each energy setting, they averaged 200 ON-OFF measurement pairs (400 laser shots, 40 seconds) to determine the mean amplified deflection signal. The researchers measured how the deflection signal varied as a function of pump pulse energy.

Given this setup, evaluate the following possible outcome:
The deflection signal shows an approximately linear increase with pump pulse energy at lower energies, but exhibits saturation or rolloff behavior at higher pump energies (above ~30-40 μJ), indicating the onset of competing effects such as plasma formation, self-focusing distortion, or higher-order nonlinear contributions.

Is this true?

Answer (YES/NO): NO